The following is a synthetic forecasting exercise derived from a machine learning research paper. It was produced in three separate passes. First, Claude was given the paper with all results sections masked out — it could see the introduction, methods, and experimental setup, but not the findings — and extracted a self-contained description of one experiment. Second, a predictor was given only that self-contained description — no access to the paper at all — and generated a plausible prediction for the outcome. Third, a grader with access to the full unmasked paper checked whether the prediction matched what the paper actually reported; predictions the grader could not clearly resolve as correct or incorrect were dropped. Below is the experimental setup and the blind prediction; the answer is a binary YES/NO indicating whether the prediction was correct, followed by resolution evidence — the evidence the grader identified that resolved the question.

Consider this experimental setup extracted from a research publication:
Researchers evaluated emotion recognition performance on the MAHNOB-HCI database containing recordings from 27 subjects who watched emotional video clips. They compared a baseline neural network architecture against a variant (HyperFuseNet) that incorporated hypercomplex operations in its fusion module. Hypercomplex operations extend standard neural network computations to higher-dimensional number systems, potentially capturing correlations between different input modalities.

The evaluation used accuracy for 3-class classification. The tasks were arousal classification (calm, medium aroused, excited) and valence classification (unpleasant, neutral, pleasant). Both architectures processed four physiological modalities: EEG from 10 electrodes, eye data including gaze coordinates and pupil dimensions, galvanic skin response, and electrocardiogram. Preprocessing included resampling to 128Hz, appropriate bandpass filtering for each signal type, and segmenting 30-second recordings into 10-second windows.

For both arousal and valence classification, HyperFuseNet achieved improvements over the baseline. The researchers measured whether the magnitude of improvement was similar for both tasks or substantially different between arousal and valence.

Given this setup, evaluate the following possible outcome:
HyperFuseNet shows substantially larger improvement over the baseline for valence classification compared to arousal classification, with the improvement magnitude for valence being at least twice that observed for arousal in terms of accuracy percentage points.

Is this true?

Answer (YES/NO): YES